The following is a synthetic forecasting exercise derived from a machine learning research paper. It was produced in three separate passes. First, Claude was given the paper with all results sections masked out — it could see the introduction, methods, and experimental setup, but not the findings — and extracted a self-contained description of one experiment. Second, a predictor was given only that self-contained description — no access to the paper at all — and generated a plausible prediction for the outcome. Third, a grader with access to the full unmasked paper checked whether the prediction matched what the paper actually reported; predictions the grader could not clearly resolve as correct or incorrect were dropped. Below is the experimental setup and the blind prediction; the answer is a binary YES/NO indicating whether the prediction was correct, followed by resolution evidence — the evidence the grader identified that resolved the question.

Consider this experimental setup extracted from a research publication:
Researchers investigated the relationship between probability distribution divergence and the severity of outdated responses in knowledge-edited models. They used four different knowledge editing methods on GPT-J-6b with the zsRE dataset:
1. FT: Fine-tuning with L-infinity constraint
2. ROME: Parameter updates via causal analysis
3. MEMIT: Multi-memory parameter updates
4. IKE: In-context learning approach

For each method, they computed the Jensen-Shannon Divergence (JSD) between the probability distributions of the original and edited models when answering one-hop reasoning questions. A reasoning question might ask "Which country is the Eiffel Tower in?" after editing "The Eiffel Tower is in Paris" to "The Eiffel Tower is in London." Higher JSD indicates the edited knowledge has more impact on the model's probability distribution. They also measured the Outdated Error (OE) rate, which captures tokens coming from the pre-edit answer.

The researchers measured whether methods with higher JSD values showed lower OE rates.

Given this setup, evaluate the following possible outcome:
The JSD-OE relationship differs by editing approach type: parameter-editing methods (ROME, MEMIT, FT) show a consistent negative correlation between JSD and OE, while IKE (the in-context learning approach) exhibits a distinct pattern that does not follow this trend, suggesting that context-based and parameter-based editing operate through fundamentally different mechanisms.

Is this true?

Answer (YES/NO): NO